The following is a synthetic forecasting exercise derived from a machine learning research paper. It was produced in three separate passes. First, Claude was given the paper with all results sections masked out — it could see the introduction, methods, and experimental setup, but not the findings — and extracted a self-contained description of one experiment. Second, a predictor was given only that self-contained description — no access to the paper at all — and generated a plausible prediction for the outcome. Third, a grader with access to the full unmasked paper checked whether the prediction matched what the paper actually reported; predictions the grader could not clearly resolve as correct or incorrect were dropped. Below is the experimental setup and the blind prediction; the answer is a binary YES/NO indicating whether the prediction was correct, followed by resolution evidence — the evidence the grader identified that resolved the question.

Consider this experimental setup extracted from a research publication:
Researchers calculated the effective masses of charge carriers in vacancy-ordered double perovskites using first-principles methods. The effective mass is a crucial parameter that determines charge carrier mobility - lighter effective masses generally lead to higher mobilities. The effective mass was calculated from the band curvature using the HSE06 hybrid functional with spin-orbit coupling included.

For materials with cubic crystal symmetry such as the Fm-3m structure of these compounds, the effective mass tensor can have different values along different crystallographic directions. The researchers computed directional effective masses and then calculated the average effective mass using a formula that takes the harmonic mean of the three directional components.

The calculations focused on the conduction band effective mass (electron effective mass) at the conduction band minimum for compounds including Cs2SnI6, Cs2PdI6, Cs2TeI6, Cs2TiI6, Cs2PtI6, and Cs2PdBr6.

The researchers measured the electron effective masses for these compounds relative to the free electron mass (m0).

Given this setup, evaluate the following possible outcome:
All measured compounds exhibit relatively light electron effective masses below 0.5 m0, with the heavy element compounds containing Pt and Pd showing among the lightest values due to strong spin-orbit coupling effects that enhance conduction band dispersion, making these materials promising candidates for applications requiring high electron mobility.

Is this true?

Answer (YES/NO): NO